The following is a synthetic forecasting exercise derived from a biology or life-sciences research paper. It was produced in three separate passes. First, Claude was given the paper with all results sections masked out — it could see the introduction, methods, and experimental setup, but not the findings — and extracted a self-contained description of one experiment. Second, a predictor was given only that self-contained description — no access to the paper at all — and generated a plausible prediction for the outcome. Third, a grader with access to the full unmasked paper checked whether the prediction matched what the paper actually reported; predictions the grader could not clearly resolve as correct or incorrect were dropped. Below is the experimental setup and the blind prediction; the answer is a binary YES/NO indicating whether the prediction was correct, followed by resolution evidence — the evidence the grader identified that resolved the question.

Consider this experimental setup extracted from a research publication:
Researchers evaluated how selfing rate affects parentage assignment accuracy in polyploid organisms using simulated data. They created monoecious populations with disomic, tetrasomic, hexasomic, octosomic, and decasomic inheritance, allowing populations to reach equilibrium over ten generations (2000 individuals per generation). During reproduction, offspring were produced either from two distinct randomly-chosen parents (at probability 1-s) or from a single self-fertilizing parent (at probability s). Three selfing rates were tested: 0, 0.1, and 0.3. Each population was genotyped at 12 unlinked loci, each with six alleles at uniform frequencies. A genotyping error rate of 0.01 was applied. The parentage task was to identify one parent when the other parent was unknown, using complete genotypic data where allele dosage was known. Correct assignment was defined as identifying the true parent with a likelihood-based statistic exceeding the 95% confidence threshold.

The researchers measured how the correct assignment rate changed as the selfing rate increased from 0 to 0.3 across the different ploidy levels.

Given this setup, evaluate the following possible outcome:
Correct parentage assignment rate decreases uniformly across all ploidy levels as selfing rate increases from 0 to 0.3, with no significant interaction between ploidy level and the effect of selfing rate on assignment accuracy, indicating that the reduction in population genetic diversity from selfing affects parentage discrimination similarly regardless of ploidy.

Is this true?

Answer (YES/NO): NO